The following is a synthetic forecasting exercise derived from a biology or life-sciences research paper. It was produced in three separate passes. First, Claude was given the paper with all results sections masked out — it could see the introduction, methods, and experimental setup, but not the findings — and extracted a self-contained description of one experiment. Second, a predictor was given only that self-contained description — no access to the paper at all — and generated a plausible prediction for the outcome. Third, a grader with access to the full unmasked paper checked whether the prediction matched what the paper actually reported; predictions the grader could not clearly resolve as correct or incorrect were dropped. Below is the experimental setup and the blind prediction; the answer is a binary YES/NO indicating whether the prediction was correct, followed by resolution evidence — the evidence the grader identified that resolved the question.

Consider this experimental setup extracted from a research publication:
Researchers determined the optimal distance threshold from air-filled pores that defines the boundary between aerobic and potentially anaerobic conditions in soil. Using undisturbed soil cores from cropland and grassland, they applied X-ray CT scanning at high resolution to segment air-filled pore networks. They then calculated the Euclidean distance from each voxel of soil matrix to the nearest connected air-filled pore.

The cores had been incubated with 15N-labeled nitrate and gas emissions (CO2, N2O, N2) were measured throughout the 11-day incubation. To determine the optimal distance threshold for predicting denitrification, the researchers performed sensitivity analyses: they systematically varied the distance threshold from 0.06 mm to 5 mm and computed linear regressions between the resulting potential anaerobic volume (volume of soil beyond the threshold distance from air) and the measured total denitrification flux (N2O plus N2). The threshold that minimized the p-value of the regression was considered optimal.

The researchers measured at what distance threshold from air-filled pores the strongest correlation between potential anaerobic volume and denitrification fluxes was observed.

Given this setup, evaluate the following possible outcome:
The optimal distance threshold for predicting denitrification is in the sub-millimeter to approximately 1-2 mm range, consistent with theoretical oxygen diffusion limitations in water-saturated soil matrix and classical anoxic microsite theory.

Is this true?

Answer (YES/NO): YES